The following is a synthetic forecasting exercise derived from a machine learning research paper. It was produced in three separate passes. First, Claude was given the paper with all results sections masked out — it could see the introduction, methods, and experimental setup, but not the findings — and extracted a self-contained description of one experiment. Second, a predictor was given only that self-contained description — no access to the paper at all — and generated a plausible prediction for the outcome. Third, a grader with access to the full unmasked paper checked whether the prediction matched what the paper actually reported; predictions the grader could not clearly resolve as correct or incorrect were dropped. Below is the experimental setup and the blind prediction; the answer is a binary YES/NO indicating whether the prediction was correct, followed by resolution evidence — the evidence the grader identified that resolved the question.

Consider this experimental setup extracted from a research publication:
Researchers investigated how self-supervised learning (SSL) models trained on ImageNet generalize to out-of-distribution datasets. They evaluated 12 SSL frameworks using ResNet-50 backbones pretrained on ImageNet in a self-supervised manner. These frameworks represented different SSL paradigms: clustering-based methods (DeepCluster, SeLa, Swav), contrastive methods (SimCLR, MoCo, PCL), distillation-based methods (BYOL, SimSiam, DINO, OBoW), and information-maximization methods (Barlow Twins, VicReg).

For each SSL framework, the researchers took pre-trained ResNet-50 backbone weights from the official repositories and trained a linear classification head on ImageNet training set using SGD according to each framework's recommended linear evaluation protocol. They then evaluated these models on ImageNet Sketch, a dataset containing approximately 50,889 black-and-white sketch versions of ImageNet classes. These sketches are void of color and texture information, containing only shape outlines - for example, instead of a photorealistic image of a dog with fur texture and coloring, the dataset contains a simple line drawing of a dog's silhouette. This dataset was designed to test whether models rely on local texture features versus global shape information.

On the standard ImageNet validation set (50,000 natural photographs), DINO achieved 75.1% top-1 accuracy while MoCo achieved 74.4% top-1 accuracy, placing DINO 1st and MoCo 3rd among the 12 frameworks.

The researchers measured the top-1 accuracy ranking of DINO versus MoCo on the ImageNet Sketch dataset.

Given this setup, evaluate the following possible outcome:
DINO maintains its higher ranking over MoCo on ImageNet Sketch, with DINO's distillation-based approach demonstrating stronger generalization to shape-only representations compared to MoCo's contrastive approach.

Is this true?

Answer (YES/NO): NO